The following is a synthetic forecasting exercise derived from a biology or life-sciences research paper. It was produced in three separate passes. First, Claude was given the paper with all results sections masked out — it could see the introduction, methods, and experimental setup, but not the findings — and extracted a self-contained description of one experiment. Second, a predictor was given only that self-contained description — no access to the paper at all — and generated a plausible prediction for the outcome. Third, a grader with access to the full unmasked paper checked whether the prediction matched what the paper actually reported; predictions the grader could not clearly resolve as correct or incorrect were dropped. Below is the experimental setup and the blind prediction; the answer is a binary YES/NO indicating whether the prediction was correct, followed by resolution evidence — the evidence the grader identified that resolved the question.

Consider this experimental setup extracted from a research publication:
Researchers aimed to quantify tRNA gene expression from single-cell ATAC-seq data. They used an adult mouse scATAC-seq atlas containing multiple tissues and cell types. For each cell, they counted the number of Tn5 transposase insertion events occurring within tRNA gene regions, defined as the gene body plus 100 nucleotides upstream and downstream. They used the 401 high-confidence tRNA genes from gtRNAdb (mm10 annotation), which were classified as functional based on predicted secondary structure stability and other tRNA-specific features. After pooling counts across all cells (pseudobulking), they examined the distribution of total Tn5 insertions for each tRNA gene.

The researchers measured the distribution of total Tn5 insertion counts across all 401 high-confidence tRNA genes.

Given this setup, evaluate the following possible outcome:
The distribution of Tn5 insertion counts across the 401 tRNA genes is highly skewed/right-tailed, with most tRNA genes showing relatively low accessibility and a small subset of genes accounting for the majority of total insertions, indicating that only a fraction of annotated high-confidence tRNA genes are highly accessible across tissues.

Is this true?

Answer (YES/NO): NO